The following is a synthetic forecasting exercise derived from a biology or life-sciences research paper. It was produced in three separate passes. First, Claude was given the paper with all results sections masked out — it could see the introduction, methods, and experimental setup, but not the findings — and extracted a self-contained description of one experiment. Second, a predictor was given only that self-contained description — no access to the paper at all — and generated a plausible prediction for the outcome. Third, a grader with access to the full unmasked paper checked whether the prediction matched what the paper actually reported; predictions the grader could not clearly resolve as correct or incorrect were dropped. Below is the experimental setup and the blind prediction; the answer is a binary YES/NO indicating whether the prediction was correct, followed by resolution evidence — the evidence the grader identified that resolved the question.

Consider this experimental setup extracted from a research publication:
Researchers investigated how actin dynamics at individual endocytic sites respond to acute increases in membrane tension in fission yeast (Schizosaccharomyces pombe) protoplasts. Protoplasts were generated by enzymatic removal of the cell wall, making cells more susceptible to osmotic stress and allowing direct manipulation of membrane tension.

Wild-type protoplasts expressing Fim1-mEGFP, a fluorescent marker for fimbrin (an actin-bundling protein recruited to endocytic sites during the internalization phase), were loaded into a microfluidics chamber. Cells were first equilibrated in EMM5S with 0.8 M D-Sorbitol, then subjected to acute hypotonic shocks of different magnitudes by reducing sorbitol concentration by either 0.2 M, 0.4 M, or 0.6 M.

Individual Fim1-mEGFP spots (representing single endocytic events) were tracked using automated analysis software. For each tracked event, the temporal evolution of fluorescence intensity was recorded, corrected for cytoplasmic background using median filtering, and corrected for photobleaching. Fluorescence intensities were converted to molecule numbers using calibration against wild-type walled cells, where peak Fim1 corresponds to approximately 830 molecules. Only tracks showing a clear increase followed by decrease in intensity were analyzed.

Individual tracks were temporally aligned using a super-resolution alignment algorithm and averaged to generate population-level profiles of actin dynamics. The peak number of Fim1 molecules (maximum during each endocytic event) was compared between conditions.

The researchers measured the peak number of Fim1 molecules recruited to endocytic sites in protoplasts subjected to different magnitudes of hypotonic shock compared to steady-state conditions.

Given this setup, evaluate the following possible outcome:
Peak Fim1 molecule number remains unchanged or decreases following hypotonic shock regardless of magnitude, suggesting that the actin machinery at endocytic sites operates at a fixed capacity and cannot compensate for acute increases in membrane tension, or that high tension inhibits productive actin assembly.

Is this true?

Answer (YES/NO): NO